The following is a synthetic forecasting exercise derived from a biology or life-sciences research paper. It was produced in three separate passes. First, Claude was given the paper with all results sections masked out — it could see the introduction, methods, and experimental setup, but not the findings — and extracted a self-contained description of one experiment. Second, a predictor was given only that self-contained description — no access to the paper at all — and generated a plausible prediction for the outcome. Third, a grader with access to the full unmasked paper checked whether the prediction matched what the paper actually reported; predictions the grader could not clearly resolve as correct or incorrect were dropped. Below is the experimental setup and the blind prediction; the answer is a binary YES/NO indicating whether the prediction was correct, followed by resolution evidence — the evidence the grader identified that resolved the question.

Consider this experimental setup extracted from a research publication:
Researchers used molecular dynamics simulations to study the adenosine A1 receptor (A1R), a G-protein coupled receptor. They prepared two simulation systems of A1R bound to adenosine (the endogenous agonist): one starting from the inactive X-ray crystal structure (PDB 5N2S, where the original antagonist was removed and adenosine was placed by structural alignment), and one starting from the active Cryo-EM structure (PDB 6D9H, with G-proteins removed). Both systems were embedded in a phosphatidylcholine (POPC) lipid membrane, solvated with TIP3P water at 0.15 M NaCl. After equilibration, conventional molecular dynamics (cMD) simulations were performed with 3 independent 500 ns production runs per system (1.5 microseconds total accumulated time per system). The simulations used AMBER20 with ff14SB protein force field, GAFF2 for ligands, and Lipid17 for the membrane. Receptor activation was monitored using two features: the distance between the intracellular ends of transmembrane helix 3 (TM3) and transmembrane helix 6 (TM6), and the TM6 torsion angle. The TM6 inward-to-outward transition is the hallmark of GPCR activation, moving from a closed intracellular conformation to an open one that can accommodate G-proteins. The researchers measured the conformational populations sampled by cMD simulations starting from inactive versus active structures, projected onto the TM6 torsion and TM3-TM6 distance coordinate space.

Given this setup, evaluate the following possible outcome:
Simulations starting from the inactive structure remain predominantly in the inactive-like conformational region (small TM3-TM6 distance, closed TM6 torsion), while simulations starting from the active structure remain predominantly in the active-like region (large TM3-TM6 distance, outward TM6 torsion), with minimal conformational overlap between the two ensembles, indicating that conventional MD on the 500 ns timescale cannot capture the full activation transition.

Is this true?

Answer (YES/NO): NO